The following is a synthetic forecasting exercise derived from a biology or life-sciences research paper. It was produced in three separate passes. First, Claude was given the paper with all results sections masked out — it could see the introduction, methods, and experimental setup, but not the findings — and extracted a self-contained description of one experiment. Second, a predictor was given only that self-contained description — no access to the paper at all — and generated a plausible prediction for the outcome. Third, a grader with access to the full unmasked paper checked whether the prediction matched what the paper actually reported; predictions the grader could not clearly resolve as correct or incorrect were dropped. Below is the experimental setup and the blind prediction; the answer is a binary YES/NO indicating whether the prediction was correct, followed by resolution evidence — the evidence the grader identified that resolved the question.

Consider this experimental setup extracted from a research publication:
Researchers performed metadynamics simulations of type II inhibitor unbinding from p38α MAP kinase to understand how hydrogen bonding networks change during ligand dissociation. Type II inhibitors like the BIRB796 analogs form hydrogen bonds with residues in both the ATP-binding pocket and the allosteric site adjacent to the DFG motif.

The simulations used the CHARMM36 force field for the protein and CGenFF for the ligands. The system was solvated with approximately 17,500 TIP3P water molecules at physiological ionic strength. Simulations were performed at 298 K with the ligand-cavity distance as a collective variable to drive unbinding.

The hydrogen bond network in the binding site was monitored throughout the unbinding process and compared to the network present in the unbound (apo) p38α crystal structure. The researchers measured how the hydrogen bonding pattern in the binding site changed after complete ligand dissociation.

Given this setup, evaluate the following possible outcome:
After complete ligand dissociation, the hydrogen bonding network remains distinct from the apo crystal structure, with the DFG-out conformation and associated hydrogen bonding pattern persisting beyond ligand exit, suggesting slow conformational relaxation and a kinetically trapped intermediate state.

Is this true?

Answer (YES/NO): NO